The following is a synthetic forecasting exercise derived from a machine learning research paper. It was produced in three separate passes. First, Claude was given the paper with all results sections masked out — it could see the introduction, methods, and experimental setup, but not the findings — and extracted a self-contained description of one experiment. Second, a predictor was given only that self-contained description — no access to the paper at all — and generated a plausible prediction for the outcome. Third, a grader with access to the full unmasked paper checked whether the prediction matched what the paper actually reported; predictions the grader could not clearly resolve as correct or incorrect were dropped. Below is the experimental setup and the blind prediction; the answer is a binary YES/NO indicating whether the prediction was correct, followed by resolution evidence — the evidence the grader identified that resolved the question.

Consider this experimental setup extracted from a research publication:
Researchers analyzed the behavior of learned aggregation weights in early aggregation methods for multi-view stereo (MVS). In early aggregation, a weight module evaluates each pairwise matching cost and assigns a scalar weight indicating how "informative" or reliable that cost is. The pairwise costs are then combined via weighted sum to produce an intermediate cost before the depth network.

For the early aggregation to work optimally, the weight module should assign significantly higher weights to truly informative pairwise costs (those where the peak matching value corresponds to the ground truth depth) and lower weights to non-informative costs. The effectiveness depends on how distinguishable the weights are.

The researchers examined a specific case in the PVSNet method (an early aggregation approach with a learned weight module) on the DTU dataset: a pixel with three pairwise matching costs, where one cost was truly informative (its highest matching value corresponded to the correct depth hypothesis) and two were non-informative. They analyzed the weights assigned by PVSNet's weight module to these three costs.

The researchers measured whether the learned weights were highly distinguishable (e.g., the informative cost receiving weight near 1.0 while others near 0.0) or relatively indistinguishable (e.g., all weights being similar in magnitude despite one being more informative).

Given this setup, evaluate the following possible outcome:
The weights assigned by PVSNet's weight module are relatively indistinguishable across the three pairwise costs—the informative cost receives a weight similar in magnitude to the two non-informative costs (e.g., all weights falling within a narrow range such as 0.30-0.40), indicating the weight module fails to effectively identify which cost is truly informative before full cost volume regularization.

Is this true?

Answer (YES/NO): NO